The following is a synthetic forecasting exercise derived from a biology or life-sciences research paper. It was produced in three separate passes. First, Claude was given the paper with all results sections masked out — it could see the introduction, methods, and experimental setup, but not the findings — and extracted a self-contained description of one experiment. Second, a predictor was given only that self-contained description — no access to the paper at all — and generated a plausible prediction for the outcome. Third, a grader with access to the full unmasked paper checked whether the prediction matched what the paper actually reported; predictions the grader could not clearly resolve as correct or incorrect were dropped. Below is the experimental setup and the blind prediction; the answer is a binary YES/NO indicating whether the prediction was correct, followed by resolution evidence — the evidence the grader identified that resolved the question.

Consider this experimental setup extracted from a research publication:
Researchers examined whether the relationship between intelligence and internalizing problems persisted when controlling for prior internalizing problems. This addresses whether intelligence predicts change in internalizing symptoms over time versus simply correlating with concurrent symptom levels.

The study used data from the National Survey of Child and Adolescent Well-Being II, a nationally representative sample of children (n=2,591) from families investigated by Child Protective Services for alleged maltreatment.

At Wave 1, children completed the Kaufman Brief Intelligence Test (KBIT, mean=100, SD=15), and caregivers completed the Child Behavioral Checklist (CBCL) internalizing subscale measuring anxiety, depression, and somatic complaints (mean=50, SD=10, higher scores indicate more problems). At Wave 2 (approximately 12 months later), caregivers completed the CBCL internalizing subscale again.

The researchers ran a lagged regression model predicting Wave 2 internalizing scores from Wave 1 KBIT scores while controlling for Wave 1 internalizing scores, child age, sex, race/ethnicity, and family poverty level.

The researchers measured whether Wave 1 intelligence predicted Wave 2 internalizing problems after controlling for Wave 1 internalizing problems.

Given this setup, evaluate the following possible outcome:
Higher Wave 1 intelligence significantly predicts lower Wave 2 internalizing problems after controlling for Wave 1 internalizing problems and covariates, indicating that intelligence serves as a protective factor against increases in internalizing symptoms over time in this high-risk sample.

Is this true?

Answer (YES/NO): YES